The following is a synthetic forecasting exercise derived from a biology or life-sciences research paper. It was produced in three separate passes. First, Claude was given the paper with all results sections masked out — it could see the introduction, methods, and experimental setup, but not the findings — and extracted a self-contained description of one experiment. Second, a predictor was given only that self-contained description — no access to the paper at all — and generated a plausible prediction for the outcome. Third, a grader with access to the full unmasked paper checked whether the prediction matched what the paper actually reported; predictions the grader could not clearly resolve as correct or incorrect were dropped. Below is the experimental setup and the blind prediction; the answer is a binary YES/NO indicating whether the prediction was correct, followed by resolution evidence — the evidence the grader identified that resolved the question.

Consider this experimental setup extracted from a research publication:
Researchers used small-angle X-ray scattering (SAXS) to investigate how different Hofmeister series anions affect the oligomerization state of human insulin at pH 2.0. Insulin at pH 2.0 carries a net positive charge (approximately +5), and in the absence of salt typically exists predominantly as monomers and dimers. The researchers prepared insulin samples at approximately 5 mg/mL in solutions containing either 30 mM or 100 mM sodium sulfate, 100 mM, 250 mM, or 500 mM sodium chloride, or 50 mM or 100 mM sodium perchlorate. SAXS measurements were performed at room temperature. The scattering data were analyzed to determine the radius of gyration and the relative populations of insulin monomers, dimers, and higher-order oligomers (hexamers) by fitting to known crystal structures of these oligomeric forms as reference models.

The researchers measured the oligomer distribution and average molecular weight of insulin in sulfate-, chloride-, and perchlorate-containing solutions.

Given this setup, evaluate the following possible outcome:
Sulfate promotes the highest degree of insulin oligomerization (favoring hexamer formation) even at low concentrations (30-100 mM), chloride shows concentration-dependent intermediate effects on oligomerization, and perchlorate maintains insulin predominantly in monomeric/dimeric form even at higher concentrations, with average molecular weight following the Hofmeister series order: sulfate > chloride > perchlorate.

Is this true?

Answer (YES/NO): NO